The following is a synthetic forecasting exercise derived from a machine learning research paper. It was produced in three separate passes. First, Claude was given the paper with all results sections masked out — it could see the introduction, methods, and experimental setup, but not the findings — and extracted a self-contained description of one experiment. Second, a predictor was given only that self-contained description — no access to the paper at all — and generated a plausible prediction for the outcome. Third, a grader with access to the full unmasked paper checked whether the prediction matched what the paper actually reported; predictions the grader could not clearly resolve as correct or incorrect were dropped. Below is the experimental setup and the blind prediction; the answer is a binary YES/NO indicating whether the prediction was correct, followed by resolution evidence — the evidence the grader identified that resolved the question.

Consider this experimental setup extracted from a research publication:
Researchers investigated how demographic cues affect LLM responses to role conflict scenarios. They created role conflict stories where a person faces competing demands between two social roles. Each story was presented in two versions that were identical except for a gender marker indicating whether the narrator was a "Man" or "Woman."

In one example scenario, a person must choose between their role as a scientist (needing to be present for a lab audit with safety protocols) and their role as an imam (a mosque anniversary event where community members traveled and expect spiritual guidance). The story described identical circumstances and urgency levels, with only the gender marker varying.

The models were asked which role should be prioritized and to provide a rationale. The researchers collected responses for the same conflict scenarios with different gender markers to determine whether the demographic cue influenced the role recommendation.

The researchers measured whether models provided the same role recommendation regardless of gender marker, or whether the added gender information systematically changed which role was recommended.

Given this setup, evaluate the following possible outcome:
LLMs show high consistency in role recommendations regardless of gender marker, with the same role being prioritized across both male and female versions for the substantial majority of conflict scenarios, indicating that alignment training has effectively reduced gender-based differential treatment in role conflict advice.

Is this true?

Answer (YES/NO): NO